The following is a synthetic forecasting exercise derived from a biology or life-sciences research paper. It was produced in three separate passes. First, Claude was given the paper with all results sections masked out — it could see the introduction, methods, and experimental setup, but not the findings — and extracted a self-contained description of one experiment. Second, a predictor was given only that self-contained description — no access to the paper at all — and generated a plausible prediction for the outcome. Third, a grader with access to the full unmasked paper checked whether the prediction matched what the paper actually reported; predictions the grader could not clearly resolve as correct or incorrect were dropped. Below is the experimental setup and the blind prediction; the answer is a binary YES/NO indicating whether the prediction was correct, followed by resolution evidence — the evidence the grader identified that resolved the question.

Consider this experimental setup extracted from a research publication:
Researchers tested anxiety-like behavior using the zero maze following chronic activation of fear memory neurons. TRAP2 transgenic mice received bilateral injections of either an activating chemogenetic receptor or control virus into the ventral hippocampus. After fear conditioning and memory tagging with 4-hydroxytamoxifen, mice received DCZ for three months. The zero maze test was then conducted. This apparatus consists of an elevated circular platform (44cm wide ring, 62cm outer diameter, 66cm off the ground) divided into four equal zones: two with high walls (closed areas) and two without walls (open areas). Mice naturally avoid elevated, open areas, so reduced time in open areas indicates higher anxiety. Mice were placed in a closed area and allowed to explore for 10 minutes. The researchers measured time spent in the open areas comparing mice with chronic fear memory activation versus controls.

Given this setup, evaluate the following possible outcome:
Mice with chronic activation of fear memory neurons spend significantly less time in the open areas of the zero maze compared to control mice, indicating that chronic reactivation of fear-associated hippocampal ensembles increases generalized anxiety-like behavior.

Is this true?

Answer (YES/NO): YES